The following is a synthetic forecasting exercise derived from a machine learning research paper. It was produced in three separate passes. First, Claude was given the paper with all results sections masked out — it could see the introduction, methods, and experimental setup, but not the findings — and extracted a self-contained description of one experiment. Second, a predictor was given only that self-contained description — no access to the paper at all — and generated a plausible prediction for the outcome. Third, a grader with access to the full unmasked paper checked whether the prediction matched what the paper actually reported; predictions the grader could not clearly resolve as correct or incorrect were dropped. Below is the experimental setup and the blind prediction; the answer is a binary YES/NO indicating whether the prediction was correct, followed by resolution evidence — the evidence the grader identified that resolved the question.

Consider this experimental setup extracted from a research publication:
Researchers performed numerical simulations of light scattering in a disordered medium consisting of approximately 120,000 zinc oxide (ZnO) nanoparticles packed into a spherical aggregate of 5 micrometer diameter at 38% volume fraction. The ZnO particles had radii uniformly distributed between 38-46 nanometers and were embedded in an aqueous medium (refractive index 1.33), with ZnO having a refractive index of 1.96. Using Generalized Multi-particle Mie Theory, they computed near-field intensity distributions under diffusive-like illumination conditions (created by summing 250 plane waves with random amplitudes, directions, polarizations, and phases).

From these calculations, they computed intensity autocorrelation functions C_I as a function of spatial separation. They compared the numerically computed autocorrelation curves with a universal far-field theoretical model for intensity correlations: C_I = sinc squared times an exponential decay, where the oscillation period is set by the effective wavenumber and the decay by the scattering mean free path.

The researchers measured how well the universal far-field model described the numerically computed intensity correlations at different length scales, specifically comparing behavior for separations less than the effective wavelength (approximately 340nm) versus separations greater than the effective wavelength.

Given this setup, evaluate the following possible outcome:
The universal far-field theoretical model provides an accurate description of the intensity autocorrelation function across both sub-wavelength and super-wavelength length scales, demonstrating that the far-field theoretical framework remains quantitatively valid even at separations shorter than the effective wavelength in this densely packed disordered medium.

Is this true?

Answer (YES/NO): NO